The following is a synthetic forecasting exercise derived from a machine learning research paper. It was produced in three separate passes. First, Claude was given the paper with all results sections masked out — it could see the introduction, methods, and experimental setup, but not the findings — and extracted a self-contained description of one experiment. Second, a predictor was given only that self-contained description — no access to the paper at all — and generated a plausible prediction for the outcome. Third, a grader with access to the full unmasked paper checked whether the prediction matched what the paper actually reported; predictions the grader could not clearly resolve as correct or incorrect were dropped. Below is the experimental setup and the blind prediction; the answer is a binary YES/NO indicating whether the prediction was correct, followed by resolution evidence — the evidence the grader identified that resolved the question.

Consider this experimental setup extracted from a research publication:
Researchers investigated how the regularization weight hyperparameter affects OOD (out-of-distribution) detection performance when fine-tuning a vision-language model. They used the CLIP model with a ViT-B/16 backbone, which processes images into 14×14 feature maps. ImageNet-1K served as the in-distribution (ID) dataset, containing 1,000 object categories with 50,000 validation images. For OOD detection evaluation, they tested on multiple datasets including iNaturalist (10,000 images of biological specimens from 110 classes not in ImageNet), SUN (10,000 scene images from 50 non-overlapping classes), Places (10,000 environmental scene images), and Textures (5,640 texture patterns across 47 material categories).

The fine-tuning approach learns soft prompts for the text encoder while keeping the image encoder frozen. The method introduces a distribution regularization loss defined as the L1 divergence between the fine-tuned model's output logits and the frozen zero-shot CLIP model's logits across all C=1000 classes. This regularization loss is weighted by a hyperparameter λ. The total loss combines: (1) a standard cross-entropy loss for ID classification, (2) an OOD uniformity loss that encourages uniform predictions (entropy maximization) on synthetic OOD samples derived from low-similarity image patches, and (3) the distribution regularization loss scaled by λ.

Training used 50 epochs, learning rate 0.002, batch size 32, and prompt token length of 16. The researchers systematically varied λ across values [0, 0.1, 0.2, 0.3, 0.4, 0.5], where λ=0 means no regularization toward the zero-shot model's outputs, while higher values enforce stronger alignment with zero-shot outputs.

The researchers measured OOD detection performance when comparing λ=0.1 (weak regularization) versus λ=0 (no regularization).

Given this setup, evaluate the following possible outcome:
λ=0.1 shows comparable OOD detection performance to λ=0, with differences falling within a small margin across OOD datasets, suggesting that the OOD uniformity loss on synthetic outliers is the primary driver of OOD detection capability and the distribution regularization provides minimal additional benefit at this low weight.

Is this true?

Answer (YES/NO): NO